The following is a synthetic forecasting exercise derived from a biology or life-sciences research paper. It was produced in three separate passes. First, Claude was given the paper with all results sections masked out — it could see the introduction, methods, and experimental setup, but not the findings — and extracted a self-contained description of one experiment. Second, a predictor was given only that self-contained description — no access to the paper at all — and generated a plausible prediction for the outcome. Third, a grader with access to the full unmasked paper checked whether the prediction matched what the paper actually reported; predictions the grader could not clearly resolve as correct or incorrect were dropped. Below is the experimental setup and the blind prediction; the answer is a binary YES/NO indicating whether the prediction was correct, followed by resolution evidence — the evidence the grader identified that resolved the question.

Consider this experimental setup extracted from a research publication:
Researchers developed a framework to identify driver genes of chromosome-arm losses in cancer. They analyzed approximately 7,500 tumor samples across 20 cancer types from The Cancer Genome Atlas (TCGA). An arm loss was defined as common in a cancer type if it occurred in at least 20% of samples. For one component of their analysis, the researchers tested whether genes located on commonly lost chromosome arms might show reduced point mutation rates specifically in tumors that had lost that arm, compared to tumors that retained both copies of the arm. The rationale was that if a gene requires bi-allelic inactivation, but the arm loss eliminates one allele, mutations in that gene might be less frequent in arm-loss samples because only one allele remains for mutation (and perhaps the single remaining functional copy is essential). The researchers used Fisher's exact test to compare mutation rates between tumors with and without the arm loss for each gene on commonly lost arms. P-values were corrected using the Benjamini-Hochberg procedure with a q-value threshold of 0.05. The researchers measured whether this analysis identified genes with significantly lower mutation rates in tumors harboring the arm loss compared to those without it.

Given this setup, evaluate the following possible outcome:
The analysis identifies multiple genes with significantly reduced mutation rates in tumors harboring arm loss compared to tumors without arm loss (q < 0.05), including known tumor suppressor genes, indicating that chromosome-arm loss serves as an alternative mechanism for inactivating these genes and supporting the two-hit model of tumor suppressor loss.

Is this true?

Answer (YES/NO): NO